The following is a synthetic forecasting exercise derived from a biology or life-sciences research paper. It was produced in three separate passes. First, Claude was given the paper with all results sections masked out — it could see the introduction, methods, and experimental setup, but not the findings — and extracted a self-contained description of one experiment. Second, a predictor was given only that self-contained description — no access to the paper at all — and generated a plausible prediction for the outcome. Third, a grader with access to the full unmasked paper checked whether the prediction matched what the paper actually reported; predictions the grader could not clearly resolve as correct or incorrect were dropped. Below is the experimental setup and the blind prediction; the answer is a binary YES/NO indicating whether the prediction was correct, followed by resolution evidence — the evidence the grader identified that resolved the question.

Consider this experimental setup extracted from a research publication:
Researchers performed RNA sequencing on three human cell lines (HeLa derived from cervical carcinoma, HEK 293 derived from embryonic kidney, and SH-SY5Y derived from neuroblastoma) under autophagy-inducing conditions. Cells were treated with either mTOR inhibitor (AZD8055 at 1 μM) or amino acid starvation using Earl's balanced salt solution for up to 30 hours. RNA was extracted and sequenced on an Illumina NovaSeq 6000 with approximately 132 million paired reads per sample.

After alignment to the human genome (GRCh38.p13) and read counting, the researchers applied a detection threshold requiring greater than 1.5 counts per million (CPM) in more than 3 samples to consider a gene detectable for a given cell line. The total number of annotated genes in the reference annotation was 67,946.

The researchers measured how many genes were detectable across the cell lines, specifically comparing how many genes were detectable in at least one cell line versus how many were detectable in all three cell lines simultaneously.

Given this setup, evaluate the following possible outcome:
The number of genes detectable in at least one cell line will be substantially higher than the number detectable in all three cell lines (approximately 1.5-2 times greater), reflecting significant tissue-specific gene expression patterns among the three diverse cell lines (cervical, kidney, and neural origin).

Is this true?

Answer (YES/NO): NO